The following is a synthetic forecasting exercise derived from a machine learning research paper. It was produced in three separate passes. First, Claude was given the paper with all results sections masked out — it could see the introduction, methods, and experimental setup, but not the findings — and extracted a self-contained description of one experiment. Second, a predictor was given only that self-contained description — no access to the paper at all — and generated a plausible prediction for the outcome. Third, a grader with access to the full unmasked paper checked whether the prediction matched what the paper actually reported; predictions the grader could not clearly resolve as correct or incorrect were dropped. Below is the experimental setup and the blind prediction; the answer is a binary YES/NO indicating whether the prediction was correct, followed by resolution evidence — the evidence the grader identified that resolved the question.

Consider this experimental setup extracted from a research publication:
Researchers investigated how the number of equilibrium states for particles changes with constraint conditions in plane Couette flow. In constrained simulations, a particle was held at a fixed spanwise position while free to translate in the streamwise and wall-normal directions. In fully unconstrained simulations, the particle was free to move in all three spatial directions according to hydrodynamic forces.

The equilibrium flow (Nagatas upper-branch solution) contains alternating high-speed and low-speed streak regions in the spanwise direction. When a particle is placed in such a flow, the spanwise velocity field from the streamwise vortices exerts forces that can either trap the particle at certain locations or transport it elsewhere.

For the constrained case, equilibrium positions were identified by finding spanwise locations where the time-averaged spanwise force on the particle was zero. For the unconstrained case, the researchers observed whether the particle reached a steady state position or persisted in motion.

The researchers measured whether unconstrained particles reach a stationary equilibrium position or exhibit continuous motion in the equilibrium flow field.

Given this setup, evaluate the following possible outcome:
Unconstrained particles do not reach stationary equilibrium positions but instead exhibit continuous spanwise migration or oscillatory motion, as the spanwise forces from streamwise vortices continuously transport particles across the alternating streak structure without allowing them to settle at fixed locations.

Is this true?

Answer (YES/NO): NO